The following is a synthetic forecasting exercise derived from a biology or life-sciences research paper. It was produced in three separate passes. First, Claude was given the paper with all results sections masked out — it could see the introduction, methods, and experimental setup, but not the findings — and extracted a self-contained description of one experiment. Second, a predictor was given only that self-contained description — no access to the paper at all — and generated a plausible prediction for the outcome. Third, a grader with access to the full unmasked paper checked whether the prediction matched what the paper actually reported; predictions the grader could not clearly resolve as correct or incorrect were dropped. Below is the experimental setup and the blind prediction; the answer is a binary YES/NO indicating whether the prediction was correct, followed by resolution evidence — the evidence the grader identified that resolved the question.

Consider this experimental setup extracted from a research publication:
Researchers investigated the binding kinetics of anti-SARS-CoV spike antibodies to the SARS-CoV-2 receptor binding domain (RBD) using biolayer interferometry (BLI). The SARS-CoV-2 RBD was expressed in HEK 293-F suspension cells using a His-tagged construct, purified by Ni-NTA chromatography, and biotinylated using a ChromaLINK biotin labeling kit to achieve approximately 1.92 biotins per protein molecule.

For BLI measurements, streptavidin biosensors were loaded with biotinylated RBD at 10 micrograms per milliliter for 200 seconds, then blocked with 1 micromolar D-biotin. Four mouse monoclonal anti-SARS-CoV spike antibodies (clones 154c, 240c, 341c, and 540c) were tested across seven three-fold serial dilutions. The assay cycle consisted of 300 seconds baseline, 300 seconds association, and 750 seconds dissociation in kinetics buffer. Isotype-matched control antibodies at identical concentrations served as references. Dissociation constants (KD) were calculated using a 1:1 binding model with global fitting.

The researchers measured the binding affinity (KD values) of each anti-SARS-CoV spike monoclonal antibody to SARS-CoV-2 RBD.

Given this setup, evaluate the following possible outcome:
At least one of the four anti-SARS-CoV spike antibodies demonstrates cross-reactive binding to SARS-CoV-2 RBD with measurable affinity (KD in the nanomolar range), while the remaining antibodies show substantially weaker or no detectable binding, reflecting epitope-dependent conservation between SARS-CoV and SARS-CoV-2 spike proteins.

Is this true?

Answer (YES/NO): YES